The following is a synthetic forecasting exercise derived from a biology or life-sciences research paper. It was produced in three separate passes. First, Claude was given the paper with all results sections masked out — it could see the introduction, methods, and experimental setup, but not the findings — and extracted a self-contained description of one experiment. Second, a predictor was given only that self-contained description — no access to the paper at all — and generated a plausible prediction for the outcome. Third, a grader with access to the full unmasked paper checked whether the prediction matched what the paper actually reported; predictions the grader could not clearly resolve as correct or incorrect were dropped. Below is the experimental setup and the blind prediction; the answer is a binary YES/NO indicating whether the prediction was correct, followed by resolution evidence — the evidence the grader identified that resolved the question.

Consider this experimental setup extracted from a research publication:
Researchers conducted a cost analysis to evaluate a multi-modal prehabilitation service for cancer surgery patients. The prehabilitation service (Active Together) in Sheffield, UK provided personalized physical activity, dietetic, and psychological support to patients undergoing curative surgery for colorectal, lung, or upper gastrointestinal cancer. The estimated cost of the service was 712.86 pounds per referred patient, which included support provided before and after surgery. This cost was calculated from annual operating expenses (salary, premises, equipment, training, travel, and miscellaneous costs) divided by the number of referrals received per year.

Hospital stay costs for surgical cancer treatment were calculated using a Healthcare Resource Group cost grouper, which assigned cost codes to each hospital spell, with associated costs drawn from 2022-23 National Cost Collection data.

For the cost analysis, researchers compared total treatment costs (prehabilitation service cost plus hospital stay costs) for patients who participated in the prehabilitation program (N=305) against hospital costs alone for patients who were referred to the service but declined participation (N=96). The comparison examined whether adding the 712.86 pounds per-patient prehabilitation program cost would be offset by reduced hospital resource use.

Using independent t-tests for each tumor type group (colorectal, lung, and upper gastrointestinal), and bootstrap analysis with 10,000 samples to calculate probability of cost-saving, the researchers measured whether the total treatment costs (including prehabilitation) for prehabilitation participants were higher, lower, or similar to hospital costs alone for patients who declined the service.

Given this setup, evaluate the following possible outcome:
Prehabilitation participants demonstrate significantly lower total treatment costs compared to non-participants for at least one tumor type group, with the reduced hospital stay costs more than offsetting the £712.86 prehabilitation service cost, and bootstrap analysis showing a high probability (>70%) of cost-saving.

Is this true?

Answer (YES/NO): NO